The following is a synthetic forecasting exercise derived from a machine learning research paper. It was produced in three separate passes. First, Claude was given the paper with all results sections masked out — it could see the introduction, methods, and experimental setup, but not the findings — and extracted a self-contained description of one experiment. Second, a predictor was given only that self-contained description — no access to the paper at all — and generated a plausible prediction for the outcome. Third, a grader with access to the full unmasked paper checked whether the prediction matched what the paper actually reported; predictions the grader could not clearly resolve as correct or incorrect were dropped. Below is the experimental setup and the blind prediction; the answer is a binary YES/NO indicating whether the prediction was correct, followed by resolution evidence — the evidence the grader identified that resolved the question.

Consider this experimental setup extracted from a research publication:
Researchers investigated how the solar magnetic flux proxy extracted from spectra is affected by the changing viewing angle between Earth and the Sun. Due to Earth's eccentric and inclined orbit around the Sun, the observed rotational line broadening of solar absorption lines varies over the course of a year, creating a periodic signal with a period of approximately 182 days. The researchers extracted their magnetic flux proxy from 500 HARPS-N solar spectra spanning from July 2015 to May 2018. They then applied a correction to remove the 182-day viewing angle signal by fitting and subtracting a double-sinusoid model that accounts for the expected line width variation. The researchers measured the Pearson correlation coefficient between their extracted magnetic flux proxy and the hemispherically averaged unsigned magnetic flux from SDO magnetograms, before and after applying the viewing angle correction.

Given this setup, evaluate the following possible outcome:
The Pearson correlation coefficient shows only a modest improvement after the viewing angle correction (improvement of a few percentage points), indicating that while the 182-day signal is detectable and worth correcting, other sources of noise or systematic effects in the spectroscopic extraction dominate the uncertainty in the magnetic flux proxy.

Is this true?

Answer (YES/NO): NO